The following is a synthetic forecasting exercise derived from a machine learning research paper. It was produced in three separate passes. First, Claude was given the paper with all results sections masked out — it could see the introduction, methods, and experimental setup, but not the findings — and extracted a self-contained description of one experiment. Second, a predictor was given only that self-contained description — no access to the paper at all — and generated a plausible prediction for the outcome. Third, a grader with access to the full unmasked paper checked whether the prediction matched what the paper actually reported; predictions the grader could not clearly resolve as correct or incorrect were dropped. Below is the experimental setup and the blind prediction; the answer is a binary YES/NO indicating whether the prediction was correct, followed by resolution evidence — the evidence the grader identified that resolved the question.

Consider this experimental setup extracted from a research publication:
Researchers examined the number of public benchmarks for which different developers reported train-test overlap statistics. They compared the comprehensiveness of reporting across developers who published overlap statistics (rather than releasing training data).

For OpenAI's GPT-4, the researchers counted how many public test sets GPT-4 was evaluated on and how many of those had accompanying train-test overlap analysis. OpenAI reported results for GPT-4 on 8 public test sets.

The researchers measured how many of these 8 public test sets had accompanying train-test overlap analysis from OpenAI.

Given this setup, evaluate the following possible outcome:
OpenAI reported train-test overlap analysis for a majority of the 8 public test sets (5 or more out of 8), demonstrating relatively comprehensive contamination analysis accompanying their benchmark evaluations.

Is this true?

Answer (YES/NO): YES